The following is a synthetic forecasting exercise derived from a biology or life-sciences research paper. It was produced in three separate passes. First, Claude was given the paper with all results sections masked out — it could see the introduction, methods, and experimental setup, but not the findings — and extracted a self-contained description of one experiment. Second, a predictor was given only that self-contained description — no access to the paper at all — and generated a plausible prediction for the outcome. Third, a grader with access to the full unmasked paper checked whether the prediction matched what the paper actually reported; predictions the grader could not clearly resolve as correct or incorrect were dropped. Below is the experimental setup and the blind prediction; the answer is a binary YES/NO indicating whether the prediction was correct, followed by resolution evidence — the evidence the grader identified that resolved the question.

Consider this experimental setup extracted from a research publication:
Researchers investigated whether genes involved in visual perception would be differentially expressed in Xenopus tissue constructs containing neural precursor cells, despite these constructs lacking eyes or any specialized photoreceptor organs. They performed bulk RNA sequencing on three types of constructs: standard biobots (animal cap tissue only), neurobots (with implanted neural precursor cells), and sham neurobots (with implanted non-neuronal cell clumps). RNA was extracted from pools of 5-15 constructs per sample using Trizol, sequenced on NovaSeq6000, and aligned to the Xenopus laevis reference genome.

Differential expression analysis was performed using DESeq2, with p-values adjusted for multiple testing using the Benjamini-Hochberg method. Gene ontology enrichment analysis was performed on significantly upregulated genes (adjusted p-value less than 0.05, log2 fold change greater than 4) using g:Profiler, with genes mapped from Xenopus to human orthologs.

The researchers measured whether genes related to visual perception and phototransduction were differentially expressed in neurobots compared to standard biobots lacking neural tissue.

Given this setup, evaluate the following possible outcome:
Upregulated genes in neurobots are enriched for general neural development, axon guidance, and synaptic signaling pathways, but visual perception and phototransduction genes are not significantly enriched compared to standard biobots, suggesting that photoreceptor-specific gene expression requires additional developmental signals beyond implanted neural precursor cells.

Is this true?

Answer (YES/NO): NO